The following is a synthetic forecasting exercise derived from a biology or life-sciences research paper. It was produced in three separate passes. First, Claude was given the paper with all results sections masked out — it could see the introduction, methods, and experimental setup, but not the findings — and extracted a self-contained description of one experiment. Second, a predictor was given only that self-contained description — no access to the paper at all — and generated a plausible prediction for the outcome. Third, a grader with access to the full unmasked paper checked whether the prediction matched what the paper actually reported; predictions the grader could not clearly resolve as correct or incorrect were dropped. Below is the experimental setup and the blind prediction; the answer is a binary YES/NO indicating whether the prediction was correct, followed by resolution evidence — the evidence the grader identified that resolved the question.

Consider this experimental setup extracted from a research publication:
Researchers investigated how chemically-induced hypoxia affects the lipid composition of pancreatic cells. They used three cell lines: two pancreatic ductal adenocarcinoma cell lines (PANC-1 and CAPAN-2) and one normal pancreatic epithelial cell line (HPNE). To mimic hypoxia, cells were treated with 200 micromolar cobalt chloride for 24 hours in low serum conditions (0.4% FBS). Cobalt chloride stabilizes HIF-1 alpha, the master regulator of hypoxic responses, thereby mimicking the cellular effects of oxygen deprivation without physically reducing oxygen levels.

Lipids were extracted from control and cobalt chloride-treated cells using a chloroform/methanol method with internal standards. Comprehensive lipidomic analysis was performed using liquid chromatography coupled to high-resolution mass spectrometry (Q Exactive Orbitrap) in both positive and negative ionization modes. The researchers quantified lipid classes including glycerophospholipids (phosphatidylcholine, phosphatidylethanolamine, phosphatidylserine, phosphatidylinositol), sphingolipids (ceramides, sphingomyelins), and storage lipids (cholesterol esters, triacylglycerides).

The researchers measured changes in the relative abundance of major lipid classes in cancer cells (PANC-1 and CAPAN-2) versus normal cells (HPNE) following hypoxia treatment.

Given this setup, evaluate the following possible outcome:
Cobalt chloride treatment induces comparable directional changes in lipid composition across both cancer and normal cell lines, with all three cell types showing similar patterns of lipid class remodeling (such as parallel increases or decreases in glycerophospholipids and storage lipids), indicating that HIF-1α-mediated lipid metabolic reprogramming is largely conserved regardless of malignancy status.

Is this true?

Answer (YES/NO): NO